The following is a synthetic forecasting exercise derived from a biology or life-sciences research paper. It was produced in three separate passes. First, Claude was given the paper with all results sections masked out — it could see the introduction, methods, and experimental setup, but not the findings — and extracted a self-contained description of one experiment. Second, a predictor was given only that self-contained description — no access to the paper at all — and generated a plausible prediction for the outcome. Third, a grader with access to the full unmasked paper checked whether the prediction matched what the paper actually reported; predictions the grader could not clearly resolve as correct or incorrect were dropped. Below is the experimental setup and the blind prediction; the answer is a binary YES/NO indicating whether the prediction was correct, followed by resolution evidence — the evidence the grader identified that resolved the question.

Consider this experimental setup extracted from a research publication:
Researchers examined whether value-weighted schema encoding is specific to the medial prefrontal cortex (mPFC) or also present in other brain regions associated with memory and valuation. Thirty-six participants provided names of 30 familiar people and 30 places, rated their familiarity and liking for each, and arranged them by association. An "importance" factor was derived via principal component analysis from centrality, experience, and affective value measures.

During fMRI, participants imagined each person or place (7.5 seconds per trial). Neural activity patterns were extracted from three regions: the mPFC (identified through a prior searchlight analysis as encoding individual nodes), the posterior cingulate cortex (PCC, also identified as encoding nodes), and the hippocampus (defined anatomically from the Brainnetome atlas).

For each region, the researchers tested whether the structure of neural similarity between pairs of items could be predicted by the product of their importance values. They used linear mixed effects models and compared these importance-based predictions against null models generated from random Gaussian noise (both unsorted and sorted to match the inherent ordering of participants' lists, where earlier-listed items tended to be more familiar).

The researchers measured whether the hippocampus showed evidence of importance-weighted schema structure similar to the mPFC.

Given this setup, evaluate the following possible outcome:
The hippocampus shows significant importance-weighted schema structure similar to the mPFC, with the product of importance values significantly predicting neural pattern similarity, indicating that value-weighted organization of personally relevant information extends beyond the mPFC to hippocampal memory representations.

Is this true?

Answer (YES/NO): NO